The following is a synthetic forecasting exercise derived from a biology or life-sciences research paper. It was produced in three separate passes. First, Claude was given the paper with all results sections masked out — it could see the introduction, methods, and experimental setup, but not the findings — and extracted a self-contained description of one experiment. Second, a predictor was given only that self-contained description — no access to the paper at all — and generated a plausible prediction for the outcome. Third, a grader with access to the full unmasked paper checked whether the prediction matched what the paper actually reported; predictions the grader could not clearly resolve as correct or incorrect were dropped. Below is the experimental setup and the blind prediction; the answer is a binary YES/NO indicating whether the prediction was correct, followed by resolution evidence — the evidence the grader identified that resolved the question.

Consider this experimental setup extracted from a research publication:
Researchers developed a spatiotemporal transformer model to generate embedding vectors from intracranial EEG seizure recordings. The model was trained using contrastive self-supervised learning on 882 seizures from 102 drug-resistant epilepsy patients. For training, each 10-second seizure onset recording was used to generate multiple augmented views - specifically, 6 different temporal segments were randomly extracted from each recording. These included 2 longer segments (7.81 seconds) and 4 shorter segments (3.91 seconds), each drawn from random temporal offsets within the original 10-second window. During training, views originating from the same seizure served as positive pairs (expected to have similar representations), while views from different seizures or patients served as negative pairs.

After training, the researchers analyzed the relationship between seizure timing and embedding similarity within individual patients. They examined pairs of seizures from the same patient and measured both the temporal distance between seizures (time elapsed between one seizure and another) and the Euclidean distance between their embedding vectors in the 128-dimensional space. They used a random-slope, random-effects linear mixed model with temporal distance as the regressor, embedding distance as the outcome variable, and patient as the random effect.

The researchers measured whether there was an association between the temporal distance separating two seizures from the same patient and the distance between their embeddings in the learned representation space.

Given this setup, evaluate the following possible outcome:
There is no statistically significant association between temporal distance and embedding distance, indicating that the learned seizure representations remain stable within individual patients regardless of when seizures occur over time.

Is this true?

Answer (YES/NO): NO